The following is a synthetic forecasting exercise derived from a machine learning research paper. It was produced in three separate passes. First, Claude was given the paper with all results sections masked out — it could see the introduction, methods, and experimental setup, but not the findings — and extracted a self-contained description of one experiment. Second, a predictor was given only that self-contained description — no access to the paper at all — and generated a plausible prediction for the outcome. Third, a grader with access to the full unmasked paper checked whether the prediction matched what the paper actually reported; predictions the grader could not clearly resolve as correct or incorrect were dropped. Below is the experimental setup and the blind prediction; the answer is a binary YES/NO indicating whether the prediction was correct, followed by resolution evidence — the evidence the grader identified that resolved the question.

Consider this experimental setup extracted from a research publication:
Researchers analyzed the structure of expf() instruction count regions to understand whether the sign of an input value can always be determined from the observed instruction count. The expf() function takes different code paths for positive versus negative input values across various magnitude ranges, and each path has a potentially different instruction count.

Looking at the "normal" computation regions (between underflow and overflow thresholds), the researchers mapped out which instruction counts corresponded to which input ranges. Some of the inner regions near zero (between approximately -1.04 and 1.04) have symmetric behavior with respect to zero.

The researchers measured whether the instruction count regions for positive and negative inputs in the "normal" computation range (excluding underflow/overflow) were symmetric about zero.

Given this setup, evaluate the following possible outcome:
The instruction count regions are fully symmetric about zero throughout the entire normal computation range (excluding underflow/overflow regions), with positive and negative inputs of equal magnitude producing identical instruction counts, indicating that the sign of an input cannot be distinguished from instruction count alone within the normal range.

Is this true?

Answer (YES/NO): NO